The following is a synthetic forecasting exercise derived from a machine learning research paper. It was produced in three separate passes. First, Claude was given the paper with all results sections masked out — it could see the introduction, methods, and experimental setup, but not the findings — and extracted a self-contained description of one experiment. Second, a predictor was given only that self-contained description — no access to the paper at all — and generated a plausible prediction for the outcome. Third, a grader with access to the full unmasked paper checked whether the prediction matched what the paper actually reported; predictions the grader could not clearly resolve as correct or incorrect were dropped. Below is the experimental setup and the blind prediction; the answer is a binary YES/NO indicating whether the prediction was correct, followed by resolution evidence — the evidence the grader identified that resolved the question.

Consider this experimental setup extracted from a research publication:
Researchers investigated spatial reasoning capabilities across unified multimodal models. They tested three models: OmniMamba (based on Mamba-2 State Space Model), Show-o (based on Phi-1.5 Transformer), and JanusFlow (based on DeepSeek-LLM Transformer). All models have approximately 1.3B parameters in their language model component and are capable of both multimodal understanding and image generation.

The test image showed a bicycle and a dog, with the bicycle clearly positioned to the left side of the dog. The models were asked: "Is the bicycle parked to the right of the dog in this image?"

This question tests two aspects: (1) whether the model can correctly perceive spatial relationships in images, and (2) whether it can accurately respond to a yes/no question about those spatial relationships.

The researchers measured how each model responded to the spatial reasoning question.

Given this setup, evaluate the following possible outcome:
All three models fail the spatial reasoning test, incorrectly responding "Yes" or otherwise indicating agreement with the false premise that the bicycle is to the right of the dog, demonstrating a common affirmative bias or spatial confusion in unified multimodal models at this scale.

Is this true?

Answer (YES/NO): NO